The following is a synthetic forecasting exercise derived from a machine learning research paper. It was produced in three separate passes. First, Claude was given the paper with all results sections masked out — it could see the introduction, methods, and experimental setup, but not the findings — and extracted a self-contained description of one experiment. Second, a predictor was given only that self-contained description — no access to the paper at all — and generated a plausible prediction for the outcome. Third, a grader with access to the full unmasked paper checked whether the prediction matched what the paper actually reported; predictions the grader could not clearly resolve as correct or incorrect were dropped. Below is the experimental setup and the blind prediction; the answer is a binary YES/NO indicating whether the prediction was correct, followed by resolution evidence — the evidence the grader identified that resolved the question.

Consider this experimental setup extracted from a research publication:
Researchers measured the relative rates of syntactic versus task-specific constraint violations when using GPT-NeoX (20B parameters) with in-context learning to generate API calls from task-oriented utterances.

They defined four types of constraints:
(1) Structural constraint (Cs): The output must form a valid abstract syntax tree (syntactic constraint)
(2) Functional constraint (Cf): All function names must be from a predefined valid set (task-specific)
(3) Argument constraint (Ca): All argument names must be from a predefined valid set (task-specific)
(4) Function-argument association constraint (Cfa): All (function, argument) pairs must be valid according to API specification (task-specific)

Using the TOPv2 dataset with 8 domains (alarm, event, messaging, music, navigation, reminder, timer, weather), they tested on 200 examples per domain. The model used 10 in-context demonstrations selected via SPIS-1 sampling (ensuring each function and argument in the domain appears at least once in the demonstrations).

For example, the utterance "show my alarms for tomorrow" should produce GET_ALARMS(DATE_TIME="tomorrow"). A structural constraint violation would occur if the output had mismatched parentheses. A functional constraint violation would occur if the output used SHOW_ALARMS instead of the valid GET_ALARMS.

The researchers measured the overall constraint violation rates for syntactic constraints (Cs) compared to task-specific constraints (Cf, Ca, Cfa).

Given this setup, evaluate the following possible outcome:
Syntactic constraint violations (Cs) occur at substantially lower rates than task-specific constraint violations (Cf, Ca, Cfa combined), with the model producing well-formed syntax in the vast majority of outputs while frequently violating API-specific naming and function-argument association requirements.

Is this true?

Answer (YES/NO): YES